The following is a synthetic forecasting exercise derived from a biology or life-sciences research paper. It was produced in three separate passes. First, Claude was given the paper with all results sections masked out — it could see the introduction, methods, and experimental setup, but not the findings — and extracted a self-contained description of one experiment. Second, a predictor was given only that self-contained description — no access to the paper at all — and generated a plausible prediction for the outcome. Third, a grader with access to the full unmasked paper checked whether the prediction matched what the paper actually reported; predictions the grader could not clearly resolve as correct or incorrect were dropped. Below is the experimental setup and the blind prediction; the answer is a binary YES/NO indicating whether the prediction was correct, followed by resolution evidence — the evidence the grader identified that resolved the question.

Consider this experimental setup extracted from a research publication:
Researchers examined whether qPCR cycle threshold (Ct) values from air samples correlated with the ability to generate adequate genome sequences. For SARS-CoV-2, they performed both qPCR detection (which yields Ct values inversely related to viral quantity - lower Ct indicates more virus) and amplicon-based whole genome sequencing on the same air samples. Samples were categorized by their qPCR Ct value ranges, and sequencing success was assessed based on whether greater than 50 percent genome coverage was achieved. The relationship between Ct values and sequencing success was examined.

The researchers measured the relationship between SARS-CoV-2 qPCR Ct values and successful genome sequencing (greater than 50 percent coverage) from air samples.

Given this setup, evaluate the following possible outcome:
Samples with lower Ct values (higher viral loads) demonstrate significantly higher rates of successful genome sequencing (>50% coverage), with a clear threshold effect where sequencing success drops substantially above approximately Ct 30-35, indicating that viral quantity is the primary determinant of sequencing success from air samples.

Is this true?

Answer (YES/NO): NO